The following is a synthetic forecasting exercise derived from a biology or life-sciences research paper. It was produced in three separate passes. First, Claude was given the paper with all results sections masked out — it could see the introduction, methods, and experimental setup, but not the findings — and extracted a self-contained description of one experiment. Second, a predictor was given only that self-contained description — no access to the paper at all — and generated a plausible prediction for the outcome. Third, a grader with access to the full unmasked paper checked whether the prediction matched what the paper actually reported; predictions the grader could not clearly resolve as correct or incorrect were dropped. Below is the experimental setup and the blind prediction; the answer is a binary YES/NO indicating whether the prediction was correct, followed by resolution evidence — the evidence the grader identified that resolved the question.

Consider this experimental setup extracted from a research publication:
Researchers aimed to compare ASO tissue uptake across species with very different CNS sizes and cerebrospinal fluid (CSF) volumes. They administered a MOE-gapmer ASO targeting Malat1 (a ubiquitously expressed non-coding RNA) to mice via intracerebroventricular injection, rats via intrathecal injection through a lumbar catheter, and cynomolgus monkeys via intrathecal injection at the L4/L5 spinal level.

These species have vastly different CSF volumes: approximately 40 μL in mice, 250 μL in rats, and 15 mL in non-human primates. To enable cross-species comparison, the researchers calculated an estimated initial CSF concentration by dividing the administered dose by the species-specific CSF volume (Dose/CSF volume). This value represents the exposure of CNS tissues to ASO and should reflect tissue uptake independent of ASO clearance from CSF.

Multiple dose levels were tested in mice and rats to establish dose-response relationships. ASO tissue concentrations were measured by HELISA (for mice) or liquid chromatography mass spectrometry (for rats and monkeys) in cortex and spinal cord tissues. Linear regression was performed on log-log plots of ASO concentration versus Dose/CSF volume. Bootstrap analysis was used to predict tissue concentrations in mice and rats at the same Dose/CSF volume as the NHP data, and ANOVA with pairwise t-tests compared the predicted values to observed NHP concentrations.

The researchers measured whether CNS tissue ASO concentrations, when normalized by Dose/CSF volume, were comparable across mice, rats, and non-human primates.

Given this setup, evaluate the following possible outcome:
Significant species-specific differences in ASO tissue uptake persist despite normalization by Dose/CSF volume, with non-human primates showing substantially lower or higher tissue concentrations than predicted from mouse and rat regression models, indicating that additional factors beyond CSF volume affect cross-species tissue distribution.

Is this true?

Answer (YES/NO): YES